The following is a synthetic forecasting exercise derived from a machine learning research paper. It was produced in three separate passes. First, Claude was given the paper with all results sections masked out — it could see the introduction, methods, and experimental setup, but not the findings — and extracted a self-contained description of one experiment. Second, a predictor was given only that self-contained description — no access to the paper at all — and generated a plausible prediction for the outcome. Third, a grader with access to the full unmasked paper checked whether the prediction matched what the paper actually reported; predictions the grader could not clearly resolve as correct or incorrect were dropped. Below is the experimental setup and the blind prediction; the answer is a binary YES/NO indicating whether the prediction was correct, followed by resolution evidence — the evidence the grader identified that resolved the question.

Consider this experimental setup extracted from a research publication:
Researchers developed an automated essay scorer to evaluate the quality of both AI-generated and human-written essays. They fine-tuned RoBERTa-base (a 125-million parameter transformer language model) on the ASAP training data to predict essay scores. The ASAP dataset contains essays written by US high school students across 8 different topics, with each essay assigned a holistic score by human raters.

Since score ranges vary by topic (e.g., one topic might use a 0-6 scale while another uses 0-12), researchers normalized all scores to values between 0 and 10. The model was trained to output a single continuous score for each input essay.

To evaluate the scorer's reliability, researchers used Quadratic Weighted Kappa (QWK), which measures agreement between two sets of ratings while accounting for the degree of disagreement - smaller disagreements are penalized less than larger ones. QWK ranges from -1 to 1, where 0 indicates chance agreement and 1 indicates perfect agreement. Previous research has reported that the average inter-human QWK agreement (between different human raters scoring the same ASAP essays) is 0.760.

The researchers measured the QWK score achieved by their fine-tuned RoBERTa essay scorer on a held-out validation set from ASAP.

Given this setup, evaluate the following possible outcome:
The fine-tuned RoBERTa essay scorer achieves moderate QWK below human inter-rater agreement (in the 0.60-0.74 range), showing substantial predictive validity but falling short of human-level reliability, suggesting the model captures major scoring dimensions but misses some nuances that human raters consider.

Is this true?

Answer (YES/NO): NO